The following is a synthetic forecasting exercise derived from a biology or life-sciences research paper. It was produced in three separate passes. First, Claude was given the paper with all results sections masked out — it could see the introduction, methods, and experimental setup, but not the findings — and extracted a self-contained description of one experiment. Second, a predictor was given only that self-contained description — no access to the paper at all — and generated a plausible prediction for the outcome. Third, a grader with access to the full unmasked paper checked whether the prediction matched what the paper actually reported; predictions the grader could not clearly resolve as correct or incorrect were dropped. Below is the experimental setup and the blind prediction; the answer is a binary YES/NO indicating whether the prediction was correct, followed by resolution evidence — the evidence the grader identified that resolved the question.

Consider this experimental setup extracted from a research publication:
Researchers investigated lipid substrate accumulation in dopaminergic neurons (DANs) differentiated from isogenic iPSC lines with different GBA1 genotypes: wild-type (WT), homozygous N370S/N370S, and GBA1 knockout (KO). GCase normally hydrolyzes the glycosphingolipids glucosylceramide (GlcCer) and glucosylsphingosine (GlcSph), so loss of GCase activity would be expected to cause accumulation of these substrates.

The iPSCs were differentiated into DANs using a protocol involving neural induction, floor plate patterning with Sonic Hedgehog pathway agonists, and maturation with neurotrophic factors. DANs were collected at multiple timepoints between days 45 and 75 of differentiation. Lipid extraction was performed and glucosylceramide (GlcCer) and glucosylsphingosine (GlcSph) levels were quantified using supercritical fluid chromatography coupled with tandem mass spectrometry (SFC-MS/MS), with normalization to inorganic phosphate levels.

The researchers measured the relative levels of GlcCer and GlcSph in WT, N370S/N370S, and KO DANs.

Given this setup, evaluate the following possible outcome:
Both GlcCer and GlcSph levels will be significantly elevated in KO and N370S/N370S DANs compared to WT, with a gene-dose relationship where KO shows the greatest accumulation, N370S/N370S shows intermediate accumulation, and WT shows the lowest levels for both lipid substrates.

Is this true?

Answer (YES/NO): YES